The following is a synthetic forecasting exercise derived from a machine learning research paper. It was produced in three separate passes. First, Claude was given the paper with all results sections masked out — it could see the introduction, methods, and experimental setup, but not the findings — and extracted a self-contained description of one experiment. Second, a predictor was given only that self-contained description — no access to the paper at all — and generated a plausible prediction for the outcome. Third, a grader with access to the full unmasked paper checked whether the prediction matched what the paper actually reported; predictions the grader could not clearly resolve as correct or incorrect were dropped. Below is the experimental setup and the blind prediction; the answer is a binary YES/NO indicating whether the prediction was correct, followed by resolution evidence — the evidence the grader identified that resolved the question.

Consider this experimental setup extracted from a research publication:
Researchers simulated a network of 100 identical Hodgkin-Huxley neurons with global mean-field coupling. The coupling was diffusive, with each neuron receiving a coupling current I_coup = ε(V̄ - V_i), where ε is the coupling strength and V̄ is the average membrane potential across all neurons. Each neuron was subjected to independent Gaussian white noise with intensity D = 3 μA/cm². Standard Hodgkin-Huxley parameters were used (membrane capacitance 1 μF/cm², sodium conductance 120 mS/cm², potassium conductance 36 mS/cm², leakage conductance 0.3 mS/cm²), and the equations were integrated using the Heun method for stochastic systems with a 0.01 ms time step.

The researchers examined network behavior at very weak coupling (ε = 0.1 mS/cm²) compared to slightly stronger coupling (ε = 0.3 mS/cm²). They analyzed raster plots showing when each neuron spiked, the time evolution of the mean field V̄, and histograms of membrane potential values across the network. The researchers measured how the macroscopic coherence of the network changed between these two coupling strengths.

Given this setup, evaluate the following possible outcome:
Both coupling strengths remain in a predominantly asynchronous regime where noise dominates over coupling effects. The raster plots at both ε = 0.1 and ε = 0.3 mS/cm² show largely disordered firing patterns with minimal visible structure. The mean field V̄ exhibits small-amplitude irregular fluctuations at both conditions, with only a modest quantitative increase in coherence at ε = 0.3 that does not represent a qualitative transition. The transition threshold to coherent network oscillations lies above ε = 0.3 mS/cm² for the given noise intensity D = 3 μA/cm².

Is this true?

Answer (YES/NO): NO